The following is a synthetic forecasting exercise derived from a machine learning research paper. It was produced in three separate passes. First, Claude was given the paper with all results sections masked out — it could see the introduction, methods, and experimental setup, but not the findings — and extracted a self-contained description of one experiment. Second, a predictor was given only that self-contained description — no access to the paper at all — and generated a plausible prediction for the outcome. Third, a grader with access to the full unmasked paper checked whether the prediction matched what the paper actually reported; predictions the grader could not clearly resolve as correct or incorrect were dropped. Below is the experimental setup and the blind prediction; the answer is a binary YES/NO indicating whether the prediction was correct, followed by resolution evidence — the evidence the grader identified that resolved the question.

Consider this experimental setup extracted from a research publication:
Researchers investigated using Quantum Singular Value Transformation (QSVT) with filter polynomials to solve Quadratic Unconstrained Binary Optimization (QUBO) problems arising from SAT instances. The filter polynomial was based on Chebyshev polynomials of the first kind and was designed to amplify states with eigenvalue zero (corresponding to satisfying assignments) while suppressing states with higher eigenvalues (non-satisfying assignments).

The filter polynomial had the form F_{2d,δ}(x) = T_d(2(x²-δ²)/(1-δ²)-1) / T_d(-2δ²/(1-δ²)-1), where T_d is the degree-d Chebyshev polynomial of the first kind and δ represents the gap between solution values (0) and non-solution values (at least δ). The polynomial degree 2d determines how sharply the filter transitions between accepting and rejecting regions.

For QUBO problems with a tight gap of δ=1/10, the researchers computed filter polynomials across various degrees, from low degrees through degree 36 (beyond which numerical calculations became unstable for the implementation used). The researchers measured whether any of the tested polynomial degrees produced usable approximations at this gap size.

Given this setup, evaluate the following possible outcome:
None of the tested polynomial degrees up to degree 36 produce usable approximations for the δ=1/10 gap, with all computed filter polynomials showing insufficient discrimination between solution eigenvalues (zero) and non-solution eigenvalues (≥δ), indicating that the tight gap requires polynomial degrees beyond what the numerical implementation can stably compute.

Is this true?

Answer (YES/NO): YES